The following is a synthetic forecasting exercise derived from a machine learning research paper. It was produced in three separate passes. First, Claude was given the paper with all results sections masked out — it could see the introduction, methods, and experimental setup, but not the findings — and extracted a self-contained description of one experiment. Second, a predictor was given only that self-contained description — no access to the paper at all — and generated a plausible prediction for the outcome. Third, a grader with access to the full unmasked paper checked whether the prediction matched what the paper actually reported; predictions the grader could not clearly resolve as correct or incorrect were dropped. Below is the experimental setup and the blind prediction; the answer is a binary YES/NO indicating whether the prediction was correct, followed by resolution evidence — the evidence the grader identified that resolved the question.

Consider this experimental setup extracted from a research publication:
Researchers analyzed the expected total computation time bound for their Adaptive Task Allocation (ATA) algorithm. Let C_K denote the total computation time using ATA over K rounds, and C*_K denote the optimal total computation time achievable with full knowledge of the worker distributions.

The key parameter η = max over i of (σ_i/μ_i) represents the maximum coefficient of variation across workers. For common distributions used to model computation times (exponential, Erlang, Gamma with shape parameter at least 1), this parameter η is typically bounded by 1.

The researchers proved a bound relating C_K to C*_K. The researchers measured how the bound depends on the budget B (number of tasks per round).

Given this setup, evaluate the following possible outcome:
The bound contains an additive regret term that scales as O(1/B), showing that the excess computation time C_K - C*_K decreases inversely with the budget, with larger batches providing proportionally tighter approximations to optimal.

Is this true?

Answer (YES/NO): NO